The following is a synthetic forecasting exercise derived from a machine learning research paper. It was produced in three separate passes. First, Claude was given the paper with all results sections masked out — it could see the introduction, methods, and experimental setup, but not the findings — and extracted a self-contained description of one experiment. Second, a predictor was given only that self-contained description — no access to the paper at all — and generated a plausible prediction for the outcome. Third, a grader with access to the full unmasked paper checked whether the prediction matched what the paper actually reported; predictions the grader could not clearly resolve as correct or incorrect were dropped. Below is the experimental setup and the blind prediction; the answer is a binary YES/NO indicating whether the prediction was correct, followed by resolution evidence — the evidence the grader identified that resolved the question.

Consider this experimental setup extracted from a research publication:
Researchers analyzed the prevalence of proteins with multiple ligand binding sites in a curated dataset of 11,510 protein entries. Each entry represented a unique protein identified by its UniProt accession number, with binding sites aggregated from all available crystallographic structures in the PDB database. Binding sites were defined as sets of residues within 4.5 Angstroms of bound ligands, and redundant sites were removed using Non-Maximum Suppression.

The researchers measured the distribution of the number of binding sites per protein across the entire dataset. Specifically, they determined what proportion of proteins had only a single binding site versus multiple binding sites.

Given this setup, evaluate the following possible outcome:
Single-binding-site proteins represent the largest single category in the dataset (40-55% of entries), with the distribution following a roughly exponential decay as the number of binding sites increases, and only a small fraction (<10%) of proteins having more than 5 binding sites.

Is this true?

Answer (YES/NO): NO